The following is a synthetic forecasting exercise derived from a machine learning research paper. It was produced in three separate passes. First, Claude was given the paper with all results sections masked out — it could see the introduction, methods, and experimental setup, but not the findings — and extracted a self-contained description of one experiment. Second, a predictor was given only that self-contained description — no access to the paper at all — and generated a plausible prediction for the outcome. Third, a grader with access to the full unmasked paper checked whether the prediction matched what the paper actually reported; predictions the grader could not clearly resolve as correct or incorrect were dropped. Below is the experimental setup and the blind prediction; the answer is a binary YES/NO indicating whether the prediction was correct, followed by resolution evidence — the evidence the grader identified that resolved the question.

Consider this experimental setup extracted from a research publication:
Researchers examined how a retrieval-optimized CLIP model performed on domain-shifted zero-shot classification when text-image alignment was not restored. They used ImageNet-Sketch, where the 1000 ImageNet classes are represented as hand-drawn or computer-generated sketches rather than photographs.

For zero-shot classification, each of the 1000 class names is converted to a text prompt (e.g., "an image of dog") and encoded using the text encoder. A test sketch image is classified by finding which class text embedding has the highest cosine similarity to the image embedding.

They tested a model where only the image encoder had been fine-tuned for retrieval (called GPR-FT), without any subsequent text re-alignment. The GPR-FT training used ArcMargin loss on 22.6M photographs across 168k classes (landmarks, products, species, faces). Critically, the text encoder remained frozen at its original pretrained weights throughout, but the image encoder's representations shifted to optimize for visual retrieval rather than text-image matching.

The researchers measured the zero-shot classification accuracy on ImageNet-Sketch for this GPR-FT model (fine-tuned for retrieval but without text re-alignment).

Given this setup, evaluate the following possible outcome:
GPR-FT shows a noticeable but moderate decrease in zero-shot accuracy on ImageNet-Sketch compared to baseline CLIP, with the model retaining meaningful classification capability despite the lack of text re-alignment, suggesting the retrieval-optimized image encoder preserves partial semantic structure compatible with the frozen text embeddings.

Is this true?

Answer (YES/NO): NO